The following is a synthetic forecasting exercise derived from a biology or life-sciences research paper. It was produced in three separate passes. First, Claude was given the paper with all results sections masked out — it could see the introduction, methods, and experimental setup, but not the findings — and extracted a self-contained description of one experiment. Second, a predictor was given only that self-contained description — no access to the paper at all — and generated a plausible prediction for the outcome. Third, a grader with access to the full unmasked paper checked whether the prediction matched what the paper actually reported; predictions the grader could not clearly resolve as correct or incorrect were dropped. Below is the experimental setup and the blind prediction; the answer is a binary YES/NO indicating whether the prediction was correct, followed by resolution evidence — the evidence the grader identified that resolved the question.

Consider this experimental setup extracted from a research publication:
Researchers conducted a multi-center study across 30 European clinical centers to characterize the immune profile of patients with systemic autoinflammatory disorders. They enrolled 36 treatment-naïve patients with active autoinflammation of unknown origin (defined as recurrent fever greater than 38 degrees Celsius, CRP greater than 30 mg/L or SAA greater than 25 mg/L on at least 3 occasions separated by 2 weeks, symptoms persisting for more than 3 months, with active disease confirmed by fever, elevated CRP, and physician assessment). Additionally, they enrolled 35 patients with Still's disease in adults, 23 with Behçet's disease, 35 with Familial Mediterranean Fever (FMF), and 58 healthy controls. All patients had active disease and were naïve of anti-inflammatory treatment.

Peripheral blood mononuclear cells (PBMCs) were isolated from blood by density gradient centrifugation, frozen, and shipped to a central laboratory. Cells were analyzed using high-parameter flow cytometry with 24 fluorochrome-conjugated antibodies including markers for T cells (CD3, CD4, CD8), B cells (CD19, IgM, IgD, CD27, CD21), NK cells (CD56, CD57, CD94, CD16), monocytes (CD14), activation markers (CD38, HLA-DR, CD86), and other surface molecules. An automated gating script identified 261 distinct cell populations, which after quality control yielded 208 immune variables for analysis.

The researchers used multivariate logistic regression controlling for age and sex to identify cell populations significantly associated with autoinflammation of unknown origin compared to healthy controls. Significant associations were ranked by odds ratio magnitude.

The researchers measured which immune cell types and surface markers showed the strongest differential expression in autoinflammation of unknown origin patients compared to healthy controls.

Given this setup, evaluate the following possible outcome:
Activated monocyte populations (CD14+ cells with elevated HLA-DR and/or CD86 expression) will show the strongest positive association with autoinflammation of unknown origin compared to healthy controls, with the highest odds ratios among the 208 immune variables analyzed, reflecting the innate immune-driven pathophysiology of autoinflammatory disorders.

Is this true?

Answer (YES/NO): NO